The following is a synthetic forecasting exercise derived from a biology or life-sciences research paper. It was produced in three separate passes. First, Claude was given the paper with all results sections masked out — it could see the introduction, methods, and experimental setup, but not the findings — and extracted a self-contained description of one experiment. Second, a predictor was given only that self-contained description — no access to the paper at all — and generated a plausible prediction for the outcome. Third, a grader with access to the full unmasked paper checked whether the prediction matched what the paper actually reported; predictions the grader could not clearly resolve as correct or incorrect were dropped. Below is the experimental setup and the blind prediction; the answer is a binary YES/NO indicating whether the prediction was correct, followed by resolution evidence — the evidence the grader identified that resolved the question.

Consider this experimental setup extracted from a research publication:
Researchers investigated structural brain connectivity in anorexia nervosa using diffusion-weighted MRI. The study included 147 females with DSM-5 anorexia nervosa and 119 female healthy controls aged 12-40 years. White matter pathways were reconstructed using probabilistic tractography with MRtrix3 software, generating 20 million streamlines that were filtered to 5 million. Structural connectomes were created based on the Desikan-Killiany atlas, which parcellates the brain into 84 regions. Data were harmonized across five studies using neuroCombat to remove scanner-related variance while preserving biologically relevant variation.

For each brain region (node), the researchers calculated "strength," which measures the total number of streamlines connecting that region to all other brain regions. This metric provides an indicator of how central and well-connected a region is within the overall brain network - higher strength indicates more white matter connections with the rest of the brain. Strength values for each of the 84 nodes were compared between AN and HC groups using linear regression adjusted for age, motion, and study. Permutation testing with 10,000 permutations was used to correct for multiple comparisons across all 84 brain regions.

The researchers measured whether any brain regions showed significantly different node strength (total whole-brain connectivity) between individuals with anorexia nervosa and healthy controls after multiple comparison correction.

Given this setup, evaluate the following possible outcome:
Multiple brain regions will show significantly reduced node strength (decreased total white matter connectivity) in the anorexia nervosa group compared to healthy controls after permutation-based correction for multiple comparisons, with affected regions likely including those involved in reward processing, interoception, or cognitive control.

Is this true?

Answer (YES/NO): NO